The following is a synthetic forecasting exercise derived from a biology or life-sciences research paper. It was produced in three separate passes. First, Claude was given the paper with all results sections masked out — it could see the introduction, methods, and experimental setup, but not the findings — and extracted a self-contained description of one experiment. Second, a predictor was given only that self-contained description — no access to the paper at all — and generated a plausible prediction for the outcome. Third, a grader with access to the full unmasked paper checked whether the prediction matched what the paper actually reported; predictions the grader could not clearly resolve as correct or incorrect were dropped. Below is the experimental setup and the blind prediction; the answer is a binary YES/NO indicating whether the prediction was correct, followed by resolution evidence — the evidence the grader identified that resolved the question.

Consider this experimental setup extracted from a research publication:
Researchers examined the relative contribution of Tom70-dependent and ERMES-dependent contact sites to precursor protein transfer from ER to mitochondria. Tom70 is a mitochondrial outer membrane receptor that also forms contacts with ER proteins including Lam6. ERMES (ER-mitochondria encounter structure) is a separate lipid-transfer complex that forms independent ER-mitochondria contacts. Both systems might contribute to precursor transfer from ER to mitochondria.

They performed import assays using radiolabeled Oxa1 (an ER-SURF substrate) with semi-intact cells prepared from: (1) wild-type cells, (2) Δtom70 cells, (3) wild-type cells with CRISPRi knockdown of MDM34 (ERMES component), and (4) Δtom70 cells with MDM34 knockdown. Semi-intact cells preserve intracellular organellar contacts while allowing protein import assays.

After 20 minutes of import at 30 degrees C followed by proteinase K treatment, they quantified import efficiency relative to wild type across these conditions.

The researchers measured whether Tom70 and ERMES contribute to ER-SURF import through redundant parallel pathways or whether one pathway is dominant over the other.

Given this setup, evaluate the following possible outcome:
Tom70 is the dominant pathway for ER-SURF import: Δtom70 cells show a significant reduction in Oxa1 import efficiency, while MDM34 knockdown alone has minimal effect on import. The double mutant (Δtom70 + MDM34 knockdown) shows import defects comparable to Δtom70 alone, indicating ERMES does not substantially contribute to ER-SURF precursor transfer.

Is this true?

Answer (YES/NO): NO